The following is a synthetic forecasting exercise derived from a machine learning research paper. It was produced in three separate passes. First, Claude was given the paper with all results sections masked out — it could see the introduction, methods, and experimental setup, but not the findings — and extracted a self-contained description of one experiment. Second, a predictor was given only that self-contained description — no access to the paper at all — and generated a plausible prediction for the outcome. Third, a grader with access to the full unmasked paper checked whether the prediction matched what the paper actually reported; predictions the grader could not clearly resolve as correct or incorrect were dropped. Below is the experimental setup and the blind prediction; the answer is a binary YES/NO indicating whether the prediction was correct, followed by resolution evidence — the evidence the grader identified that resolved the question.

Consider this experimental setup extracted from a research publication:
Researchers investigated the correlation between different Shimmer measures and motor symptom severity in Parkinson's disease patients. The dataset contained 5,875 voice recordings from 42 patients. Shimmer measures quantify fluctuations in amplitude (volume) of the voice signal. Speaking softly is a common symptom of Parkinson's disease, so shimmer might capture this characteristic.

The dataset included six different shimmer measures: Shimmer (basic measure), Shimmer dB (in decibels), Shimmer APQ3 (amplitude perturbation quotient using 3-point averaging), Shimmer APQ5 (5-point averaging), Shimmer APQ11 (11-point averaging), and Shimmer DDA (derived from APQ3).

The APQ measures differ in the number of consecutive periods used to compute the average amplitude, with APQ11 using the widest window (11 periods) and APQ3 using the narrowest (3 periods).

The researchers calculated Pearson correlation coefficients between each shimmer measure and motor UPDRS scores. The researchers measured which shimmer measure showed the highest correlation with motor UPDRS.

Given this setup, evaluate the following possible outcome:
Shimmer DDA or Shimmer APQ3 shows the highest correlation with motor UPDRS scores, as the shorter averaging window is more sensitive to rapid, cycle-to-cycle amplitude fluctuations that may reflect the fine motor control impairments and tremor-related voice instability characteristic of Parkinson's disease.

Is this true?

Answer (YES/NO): NO